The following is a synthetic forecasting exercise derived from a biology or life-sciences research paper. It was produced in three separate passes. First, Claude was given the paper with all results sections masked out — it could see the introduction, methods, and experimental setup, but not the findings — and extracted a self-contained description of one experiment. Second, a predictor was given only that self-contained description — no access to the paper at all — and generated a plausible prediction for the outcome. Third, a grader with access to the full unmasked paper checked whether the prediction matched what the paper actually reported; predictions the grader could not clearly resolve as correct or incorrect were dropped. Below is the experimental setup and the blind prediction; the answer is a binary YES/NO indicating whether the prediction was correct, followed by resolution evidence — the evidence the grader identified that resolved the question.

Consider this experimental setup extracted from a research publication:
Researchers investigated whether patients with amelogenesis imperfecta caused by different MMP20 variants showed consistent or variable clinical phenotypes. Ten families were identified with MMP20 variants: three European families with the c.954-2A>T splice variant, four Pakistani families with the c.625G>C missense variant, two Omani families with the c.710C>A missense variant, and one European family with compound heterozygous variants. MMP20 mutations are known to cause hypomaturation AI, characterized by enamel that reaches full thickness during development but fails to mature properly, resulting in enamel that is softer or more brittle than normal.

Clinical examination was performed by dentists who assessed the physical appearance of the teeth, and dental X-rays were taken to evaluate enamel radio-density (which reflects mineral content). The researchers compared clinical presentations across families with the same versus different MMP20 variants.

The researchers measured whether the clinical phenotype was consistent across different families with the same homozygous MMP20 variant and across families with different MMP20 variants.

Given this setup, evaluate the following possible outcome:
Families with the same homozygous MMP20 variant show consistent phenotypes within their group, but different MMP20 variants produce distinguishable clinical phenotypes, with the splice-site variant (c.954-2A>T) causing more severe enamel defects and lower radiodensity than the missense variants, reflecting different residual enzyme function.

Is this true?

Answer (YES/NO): NO